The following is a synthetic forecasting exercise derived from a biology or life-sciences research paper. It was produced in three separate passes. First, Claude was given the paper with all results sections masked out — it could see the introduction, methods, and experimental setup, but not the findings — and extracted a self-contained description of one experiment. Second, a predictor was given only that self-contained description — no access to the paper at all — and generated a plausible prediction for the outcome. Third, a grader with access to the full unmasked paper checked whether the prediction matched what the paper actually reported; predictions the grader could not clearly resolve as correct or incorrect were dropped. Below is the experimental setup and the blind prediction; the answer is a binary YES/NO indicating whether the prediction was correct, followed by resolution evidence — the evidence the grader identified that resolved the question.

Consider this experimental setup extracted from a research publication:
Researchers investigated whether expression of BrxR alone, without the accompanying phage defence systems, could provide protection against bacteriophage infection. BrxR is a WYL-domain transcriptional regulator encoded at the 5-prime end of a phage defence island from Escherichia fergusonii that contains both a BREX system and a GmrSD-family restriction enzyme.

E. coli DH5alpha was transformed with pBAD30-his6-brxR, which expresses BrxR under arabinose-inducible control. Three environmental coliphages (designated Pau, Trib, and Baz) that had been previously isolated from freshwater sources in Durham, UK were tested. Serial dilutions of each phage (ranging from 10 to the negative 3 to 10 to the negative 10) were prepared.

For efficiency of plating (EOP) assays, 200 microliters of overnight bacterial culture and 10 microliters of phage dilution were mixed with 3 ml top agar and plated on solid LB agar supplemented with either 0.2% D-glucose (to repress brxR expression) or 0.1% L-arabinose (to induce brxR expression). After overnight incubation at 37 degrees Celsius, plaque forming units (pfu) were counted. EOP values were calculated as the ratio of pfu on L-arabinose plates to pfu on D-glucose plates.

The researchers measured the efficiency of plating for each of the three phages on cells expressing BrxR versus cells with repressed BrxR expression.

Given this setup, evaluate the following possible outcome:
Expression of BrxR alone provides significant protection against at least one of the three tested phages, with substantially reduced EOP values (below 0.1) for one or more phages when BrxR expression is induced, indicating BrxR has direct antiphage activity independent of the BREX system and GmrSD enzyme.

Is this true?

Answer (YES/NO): NO